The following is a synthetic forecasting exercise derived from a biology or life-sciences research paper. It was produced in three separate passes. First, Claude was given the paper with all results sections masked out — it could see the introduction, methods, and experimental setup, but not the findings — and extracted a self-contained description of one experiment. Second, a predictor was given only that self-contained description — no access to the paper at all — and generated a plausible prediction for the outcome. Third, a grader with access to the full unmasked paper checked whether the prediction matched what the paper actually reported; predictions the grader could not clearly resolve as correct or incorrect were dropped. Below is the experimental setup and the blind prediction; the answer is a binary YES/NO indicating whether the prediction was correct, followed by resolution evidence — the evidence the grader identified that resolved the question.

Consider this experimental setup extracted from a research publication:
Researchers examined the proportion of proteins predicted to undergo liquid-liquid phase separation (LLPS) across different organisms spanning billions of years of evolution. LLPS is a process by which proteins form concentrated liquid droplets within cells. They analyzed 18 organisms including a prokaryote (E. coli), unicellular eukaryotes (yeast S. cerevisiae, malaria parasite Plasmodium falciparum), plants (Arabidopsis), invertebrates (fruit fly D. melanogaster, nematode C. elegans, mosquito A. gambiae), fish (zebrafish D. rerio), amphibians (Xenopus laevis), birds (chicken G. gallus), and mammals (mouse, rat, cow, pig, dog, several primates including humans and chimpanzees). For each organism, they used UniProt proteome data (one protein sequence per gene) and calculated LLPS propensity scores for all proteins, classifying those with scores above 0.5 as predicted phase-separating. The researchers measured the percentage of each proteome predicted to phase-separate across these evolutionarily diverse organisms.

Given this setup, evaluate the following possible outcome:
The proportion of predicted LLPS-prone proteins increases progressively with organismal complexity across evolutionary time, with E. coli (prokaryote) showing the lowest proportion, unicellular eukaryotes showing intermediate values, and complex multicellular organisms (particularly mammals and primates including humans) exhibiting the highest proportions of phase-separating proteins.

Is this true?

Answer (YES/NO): YES